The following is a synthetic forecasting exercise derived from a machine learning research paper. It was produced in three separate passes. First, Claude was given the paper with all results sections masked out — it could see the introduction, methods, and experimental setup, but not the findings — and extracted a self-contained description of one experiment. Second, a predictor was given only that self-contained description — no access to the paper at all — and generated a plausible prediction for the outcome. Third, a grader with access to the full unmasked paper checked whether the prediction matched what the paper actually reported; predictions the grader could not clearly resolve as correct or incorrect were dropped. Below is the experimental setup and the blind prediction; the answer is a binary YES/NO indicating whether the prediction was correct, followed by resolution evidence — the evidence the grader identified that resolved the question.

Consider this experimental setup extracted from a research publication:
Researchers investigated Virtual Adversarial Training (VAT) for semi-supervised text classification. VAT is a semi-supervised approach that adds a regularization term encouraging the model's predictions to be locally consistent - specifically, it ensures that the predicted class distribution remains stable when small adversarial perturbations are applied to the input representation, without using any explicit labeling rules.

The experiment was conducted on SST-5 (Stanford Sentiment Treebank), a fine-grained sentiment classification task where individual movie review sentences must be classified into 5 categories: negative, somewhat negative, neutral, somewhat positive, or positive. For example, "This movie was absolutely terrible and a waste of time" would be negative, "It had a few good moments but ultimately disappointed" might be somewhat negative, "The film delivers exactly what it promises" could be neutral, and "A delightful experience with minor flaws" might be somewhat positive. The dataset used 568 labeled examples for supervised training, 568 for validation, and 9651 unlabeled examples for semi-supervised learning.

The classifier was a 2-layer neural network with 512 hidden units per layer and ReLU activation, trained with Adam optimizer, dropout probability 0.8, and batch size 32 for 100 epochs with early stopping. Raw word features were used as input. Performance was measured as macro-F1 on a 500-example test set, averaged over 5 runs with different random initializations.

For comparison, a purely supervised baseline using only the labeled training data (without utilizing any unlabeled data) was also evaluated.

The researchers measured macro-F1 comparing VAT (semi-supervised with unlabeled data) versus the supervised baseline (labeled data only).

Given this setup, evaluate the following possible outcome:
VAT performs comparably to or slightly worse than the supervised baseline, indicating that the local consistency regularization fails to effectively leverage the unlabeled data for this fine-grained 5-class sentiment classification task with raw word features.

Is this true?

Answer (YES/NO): NO